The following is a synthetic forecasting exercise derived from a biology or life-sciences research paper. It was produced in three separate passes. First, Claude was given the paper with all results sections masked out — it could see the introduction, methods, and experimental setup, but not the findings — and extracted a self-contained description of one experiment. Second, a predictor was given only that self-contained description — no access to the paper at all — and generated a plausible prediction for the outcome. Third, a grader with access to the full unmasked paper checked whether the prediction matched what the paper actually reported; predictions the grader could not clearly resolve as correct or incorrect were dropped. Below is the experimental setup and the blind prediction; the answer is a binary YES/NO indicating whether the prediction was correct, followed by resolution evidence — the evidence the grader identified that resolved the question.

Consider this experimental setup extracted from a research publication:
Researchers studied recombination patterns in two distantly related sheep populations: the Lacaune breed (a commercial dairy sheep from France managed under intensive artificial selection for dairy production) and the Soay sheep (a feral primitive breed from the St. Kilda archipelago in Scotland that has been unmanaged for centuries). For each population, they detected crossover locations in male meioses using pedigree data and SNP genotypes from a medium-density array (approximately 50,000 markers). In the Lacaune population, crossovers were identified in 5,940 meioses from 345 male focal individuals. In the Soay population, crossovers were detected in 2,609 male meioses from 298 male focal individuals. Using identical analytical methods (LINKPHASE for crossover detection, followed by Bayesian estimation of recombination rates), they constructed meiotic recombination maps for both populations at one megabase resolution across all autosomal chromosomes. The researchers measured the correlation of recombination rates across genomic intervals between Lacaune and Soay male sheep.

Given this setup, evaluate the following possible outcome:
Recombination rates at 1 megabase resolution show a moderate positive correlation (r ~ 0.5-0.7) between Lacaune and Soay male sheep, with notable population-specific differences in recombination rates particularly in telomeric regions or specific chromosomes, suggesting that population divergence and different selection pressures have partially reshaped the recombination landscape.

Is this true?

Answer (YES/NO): NO